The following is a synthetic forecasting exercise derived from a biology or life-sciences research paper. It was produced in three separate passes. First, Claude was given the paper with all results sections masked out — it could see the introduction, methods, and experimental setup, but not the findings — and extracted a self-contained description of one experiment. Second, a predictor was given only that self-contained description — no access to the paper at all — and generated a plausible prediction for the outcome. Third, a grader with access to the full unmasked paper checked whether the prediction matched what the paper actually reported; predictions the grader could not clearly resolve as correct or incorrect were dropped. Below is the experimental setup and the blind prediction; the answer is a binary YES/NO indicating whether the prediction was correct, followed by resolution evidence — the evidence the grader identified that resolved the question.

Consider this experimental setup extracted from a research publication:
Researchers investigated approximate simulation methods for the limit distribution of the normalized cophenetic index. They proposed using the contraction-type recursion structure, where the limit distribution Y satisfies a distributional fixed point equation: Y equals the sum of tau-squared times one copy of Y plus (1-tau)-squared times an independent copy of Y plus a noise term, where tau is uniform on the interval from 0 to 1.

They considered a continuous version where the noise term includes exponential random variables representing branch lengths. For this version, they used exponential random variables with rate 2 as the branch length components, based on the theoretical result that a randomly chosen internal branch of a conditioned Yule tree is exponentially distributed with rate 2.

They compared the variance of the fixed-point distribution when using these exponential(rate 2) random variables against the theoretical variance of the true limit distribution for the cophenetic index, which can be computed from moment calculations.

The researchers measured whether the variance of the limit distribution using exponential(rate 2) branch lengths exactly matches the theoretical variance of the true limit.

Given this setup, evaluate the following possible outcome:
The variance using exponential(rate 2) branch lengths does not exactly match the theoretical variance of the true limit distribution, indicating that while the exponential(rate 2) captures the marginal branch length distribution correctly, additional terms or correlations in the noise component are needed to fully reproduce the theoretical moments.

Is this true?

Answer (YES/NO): YES